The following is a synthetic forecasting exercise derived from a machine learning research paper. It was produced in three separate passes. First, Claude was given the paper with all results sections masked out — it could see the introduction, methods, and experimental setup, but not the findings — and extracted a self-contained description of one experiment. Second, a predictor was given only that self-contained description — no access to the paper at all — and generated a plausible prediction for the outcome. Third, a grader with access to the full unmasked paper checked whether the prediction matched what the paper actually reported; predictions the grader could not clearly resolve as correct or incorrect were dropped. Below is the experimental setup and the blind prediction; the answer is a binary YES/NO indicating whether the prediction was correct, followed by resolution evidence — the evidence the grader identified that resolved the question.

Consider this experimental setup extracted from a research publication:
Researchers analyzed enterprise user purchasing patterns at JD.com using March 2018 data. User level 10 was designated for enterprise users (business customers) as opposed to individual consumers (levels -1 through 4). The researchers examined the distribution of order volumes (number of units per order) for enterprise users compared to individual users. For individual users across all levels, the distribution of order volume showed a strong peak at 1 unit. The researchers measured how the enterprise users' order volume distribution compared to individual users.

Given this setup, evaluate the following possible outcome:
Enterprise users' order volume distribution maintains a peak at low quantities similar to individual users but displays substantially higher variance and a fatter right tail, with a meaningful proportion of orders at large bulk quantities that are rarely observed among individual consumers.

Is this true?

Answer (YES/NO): YES